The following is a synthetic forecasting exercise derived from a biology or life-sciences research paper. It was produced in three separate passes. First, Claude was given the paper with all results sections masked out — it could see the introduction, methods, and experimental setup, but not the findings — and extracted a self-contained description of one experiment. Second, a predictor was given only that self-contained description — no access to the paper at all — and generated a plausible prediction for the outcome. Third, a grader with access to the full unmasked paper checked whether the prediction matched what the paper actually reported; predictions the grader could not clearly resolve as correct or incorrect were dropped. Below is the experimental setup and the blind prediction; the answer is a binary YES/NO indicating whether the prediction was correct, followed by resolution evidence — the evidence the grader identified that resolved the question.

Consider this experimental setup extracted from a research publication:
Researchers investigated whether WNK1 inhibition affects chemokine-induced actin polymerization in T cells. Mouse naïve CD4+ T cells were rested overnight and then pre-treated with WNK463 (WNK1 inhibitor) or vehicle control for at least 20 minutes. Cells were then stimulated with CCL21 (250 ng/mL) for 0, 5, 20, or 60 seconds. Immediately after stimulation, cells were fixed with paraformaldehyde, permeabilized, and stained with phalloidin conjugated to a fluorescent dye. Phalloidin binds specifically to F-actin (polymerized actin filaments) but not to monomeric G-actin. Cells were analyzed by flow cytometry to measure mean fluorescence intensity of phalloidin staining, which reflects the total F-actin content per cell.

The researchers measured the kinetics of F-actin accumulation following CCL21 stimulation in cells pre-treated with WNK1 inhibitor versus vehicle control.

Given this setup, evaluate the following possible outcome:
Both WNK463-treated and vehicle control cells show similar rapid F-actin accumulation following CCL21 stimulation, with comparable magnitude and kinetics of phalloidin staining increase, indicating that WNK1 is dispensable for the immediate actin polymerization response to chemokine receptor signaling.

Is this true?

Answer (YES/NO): NO